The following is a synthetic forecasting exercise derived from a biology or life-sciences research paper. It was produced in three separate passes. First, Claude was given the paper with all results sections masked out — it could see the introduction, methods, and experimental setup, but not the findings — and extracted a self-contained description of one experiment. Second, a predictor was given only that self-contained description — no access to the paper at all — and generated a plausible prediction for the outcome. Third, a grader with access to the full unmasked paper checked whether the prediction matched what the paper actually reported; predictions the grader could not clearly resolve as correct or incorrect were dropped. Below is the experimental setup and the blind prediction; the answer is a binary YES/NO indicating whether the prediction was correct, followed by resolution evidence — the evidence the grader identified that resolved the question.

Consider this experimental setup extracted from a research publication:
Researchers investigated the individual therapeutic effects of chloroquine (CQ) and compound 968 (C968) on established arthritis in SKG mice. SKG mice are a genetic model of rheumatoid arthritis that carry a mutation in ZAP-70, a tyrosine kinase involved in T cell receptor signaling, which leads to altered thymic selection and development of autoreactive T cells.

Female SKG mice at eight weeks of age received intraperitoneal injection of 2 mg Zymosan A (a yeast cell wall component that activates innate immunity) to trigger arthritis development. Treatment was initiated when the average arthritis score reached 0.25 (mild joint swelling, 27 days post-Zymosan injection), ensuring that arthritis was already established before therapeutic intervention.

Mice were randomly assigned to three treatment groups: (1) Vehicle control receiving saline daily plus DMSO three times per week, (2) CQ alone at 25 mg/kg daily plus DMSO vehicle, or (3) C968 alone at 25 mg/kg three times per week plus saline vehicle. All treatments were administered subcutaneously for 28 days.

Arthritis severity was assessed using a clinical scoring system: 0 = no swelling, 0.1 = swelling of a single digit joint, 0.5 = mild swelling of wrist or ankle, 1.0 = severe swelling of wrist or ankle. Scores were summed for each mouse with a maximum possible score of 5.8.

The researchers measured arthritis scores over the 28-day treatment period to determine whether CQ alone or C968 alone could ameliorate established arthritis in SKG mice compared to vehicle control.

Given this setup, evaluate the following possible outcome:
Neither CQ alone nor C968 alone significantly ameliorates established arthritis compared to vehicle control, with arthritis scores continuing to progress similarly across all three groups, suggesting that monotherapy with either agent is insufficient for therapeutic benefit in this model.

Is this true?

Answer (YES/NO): YES